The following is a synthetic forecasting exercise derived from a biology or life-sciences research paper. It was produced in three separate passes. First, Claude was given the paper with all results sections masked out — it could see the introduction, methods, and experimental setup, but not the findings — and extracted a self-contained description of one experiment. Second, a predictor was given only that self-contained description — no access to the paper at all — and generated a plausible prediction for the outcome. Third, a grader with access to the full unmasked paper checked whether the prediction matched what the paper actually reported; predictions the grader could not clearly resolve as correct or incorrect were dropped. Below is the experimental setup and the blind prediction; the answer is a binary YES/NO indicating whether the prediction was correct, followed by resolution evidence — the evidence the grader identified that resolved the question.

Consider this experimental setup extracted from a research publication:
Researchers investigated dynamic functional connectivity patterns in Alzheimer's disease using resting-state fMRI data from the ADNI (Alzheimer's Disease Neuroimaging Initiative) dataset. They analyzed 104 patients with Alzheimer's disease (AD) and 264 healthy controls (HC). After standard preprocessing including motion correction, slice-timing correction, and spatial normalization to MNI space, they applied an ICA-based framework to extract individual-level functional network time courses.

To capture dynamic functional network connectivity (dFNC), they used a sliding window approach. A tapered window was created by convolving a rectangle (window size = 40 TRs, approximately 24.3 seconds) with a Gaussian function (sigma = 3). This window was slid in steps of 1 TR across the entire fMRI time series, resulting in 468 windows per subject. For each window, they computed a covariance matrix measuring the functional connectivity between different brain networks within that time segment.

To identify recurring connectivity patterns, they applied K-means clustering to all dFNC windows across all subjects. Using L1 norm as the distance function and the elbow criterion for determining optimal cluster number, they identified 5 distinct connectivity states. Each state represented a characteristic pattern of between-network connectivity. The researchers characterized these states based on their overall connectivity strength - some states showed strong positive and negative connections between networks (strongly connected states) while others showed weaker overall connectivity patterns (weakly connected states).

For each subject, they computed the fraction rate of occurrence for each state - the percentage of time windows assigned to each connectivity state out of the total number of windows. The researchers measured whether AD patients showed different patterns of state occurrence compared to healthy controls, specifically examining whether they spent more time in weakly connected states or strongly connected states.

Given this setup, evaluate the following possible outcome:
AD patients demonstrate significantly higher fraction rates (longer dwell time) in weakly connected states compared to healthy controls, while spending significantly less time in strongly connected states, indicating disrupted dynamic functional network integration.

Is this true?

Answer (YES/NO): YES